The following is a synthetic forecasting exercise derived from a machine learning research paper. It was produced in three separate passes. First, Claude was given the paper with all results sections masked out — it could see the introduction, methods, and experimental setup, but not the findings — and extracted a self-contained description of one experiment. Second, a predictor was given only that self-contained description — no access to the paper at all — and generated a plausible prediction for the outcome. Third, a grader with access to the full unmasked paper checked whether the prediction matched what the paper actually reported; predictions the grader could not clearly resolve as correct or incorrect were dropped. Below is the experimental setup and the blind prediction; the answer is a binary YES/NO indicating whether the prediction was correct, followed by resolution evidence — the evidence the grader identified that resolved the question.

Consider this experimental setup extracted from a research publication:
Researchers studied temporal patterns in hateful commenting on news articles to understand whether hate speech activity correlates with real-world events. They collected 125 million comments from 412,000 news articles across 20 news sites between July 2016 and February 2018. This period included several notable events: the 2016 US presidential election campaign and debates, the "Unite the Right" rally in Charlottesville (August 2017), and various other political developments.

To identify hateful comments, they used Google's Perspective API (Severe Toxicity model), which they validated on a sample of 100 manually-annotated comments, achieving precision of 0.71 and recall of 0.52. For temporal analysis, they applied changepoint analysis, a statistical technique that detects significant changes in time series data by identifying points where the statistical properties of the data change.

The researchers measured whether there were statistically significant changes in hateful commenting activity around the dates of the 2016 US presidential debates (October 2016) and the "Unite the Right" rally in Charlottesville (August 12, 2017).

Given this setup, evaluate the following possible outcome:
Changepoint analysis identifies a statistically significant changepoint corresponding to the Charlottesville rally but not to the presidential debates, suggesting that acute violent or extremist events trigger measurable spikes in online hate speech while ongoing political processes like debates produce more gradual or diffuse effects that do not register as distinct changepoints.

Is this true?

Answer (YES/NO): NO